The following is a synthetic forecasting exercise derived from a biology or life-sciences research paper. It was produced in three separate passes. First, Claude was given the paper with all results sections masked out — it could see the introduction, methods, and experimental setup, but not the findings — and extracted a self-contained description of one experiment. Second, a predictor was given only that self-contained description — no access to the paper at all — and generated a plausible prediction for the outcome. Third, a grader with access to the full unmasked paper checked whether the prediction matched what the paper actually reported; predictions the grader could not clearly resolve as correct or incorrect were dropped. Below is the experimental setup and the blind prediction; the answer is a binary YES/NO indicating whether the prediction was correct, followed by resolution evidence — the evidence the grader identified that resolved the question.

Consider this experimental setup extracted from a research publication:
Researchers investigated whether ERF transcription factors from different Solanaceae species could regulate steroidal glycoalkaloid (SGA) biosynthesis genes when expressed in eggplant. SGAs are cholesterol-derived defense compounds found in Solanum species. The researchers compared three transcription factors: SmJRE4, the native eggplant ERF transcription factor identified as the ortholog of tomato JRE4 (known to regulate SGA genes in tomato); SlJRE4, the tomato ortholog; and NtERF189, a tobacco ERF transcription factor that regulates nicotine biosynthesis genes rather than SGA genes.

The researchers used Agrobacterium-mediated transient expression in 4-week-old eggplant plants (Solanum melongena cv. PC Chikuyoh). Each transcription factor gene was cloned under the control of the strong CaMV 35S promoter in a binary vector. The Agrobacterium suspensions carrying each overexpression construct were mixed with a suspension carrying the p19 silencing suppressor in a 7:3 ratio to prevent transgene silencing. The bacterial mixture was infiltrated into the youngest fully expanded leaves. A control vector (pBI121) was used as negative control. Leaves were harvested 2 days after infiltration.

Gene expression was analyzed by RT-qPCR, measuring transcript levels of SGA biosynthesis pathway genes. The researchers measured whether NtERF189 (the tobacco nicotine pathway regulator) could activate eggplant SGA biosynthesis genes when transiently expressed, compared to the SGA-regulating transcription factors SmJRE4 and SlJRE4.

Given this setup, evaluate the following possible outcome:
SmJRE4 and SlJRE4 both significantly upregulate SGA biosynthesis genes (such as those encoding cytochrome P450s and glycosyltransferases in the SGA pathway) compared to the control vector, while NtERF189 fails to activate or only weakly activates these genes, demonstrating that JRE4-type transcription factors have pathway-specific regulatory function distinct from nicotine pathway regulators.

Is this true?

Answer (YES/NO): NO